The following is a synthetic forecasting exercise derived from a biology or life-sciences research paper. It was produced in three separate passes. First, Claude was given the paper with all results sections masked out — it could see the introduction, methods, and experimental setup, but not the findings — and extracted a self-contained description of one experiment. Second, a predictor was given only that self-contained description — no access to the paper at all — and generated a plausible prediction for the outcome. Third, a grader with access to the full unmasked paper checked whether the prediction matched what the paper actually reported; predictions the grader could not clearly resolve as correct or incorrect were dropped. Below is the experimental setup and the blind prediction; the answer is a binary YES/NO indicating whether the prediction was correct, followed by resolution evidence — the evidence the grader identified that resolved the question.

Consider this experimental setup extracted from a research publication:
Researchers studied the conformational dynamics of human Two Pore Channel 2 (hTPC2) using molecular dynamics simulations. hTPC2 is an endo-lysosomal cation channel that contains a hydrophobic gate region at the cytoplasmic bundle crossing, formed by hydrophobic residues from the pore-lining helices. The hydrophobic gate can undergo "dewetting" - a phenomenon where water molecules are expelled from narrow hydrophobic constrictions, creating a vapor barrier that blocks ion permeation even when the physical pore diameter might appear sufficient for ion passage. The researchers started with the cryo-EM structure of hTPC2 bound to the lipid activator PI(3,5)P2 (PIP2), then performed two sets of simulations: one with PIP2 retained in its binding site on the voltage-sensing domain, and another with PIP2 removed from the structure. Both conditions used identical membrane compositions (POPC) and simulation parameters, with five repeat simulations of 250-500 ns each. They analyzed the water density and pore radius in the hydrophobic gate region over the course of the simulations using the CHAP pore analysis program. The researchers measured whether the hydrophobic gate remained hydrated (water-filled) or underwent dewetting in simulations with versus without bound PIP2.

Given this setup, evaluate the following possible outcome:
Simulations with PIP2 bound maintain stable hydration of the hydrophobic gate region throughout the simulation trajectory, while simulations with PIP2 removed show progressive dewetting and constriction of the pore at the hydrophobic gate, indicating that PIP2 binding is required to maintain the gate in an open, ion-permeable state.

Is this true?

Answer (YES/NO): YES